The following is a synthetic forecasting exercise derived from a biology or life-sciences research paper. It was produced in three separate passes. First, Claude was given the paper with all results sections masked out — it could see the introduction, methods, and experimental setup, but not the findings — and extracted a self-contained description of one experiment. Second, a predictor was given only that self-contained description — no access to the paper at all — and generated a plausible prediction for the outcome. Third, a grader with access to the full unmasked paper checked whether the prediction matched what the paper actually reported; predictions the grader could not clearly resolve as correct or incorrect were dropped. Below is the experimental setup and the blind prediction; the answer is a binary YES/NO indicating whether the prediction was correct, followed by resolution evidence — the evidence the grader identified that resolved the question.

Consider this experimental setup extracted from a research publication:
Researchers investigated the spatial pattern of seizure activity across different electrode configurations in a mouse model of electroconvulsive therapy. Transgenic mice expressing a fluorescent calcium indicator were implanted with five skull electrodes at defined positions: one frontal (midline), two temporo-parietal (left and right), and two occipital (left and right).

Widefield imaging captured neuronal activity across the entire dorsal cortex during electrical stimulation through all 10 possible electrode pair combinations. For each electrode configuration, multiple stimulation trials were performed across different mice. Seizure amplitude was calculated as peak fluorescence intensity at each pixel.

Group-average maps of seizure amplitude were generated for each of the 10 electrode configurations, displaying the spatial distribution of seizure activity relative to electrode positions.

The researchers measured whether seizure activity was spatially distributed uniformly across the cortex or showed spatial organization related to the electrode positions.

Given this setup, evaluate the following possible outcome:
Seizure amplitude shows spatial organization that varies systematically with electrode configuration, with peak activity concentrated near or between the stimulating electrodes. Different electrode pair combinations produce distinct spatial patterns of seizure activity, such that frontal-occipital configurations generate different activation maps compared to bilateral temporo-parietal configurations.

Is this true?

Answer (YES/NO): YES